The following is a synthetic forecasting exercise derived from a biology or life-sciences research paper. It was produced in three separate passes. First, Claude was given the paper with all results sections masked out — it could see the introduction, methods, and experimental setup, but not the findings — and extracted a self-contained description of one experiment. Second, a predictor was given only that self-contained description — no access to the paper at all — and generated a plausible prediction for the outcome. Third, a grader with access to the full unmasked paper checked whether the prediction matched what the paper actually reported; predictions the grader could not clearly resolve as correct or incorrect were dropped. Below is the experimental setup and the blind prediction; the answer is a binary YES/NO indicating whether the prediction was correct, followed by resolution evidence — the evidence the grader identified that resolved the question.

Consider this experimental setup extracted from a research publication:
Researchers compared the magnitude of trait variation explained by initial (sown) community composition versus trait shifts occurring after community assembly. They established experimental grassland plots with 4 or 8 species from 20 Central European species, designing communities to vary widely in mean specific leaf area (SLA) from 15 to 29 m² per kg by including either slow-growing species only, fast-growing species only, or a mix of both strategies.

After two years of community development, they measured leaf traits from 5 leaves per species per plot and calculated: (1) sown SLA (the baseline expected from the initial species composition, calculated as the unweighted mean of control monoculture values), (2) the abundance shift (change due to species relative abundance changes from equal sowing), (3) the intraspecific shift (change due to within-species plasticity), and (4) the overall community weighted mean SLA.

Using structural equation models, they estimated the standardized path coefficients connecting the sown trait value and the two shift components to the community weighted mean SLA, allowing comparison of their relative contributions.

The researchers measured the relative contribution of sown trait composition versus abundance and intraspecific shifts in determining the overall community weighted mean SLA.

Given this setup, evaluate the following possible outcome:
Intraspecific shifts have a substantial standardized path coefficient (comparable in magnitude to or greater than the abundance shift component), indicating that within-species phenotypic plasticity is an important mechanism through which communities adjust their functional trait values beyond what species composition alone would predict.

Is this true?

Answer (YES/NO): YES